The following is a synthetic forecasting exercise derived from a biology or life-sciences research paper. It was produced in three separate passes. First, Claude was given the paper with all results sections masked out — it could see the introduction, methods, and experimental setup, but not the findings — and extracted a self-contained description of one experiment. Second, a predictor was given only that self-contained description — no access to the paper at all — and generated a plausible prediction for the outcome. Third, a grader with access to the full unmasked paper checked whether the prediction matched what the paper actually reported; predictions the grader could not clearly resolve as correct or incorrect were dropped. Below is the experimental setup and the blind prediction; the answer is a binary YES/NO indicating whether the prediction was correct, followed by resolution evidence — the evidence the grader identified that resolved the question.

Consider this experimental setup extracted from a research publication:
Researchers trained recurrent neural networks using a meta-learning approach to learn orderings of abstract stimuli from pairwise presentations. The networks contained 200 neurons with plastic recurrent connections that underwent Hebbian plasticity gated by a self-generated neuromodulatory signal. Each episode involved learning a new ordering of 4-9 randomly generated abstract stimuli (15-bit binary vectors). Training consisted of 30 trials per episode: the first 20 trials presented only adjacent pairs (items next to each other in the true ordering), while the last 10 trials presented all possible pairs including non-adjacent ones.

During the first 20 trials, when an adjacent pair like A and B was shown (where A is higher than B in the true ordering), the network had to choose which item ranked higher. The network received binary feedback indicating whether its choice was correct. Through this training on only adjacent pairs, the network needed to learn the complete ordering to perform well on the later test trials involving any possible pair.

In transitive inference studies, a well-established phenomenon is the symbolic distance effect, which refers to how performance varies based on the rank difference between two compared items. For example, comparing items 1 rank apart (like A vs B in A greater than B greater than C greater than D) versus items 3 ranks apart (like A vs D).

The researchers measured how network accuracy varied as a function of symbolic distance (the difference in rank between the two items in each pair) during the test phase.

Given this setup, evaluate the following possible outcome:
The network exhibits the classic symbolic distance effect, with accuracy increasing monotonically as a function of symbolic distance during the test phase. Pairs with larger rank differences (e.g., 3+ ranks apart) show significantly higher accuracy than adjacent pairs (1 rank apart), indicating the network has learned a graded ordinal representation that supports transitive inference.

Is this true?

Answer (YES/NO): YES